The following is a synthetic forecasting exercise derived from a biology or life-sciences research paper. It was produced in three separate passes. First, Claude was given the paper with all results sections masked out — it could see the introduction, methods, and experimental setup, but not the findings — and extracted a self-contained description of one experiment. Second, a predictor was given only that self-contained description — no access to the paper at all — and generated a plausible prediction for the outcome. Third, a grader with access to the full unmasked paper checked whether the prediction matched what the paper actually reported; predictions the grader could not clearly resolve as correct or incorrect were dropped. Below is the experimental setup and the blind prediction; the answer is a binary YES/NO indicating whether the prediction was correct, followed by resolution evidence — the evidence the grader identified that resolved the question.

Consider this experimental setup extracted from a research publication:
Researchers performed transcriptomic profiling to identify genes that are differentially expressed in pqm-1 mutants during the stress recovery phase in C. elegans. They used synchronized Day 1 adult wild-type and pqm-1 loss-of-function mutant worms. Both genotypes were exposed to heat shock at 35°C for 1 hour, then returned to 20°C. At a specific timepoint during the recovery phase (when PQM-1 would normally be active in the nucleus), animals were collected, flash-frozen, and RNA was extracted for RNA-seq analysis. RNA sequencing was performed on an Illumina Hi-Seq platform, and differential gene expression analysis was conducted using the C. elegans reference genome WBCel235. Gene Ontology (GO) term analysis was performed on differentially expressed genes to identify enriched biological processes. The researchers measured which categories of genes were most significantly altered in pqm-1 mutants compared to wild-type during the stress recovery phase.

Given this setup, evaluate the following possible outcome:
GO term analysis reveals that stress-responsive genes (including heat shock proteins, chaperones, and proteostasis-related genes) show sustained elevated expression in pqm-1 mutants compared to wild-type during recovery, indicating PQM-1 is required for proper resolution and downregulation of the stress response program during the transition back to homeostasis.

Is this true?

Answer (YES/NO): NO